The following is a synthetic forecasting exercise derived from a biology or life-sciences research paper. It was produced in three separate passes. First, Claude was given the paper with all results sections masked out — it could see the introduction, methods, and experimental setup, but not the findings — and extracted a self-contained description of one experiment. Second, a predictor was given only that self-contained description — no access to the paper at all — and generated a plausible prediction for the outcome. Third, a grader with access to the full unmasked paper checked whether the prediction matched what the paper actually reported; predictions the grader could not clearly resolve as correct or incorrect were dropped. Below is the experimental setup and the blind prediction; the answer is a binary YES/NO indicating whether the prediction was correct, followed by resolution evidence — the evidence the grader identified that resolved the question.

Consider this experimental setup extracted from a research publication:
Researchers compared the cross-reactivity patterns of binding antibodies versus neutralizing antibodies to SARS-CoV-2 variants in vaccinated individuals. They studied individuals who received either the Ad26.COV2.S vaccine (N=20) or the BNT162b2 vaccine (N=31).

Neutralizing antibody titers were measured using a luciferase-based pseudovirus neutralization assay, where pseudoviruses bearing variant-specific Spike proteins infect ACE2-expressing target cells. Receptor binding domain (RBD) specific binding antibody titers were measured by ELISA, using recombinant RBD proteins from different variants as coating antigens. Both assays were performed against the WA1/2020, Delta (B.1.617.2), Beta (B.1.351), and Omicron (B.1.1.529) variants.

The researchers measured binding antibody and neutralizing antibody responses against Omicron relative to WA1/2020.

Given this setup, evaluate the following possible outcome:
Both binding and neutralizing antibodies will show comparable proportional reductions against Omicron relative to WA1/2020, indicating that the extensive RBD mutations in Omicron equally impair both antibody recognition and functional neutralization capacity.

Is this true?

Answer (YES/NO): YES